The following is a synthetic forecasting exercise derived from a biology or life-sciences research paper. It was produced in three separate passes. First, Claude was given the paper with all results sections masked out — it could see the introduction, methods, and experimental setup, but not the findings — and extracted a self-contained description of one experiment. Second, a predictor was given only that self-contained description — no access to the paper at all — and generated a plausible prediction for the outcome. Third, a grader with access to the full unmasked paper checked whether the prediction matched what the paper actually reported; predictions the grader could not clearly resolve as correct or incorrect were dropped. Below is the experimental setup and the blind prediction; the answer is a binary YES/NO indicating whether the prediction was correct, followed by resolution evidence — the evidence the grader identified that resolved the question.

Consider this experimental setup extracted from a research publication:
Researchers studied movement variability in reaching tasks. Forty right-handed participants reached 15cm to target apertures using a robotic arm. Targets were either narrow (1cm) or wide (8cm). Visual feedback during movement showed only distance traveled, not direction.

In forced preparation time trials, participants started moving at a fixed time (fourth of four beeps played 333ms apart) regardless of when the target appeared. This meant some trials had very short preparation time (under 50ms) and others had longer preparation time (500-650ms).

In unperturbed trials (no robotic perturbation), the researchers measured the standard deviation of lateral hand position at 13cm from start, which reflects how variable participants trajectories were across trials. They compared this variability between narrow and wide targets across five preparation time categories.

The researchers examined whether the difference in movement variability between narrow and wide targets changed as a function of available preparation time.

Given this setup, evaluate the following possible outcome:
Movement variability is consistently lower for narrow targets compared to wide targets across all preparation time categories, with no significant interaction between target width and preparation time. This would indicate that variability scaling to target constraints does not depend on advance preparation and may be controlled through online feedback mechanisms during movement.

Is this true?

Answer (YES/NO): NO